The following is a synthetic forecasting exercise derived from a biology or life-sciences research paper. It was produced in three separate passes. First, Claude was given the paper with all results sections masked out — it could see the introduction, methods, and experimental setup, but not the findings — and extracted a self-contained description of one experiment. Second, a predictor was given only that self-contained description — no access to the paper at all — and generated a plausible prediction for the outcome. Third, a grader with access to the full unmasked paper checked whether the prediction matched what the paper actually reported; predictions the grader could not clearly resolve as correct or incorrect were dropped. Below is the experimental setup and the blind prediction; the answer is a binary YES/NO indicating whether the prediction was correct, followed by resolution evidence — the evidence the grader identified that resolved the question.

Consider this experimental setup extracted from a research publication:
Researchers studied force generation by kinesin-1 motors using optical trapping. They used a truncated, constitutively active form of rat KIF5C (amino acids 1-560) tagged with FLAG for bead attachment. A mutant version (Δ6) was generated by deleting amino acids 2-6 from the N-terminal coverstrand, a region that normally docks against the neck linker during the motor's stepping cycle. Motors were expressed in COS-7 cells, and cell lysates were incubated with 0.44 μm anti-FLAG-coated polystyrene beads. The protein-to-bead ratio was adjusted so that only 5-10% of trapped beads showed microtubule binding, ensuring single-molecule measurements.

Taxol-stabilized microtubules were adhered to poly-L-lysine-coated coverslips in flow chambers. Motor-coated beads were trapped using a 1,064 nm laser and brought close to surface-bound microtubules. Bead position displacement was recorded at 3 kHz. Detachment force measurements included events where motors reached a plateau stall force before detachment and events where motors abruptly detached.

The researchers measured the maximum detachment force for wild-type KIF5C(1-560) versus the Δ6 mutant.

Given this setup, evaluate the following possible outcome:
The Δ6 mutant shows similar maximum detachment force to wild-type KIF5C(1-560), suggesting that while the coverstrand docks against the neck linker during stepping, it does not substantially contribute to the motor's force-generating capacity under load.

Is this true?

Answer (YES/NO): NO